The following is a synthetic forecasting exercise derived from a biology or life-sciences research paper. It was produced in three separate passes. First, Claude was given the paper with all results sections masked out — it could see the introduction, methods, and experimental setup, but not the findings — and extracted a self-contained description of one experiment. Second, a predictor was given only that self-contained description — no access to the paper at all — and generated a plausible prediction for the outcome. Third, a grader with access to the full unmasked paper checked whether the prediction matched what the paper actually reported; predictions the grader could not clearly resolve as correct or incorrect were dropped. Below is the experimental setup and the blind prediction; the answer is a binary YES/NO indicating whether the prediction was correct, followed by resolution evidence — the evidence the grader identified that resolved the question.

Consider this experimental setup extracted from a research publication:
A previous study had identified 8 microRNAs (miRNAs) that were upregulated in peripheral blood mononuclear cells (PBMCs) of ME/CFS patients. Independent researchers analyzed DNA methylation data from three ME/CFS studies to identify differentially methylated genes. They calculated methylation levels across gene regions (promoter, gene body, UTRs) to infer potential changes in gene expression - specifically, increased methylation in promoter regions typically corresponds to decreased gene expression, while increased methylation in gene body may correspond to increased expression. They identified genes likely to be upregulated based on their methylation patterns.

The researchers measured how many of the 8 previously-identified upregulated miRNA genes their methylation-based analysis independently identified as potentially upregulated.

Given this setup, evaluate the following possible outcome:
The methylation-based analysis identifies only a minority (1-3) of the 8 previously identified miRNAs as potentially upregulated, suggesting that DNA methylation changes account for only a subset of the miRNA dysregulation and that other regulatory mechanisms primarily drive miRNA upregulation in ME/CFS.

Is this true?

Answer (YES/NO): NO